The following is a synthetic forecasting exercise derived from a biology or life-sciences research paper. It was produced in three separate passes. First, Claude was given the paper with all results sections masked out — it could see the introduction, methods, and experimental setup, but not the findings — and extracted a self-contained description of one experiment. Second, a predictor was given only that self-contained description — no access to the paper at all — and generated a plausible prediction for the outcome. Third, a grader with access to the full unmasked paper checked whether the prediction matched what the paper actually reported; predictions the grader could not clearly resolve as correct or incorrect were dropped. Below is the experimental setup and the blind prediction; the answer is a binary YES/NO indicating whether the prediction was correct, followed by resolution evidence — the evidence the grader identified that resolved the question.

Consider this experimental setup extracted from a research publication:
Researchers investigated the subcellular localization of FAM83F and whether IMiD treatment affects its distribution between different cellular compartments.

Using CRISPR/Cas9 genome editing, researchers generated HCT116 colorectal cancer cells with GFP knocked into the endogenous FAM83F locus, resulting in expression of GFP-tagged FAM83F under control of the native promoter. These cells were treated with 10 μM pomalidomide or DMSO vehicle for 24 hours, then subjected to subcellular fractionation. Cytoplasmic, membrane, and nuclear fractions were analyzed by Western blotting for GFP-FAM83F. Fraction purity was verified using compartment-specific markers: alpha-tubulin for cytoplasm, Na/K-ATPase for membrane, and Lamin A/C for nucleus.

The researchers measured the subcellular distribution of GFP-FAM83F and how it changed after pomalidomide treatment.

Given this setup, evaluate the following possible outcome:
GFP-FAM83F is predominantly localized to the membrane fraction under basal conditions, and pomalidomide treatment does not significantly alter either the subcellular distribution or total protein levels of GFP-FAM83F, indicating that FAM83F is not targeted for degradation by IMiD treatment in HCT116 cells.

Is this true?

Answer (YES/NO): NO